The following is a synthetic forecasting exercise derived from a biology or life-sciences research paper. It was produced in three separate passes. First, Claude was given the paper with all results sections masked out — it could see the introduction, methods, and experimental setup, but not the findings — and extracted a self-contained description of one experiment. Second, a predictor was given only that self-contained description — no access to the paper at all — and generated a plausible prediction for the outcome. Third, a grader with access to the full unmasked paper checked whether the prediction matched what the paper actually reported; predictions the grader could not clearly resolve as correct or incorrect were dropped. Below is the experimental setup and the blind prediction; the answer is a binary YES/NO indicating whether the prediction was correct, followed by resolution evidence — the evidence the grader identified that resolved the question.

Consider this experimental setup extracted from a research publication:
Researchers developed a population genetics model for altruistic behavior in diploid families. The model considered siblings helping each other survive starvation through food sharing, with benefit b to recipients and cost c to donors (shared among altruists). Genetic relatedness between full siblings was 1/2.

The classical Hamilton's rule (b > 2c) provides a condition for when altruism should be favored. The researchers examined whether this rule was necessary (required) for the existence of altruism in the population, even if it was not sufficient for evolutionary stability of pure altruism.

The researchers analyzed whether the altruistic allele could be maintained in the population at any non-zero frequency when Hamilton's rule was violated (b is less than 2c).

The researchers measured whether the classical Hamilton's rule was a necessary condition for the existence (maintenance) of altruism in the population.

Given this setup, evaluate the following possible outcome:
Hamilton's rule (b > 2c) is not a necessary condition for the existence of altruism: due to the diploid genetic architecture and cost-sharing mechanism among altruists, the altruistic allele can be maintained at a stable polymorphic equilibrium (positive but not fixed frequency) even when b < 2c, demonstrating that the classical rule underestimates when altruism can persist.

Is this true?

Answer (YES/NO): NO